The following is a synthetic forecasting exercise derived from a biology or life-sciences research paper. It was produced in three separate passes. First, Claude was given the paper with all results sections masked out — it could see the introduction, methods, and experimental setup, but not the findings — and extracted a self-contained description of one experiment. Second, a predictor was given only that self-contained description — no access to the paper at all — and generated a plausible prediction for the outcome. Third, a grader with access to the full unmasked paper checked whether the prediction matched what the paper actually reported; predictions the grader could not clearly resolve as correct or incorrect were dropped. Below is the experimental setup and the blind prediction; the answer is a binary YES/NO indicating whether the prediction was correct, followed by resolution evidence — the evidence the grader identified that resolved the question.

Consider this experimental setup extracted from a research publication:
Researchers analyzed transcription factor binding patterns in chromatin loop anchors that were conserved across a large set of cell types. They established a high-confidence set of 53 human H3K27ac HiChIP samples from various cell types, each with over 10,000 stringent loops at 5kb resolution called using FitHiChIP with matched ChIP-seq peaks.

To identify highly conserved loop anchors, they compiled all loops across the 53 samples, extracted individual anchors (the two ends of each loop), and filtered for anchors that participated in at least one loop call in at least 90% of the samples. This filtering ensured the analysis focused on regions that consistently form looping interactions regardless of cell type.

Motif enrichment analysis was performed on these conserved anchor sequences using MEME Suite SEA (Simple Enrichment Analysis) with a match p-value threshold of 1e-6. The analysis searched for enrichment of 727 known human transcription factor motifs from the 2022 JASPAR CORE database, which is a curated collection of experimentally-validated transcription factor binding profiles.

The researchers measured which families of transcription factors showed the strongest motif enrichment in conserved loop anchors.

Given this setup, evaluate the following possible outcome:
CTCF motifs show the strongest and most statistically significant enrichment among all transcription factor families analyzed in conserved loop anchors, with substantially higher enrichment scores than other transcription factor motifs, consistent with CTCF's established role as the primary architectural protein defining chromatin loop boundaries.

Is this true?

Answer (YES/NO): NO